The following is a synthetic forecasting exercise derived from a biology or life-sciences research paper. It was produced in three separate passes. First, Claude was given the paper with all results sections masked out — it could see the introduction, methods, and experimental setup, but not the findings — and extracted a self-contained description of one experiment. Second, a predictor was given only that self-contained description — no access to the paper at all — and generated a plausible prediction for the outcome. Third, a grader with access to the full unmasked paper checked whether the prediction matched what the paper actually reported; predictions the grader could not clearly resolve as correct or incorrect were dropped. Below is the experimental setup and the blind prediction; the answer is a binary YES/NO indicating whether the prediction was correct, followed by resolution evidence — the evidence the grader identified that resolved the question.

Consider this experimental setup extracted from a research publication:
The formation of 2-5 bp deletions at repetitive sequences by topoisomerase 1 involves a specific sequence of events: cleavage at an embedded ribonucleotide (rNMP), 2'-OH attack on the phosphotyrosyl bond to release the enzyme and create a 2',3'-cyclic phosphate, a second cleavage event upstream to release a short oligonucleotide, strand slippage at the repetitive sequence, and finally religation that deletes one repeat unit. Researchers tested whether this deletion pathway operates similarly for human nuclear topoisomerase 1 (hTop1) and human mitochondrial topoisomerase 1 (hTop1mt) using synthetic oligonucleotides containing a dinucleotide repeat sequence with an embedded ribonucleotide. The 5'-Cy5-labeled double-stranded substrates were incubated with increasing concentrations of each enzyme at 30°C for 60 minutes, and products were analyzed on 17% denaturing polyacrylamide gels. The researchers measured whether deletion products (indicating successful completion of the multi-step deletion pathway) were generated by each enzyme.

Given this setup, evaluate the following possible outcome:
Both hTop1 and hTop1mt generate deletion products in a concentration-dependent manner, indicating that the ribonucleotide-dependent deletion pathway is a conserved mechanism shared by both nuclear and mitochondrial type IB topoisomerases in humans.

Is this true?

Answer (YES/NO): NO